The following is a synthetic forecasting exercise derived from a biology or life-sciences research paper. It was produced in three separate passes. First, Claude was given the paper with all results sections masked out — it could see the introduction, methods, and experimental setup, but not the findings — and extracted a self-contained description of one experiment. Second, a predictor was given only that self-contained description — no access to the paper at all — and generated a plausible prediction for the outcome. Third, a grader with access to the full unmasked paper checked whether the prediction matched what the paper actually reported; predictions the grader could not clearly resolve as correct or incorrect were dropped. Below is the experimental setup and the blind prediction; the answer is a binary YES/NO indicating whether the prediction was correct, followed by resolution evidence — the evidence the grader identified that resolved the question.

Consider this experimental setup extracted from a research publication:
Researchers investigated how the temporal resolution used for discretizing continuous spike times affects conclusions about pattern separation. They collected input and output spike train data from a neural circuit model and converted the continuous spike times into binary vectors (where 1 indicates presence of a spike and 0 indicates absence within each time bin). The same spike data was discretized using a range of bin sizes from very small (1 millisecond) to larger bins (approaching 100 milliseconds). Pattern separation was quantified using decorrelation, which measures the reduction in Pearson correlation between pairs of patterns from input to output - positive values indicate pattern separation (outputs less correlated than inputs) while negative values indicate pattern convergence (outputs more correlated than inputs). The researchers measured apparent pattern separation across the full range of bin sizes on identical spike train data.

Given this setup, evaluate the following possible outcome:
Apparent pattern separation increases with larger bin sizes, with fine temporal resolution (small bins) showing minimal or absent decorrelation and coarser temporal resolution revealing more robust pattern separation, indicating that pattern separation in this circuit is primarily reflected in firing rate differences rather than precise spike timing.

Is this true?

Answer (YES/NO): NO